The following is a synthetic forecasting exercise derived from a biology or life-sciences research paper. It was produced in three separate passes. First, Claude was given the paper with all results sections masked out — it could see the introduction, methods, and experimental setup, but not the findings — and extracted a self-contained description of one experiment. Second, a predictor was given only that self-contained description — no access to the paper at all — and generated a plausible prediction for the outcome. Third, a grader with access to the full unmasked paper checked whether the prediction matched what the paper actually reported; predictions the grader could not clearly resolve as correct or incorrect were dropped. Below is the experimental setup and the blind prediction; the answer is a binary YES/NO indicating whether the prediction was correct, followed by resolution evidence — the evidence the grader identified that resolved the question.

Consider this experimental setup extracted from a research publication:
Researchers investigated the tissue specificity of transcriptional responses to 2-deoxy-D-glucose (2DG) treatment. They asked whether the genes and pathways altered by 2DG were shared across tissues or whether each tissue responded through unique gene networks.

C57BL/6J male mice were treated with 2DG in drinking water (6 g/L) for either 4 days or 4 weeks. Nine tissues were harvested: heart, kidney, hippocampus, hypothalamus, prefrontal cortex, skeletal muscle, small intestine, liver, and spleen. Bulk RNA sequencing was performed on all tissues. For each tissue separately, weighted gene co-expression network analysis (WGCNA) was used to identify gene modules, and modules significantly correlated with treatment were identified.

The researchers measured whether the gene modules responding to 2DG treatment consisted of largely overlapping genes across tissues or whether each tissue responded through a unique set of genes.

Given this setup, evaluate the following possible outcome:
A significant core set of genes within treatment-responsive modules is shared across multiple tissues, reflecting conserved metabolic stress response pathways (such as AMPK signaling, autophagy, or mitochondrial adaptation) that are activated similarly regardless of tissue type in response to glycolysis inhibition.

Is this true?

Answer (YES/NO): NO